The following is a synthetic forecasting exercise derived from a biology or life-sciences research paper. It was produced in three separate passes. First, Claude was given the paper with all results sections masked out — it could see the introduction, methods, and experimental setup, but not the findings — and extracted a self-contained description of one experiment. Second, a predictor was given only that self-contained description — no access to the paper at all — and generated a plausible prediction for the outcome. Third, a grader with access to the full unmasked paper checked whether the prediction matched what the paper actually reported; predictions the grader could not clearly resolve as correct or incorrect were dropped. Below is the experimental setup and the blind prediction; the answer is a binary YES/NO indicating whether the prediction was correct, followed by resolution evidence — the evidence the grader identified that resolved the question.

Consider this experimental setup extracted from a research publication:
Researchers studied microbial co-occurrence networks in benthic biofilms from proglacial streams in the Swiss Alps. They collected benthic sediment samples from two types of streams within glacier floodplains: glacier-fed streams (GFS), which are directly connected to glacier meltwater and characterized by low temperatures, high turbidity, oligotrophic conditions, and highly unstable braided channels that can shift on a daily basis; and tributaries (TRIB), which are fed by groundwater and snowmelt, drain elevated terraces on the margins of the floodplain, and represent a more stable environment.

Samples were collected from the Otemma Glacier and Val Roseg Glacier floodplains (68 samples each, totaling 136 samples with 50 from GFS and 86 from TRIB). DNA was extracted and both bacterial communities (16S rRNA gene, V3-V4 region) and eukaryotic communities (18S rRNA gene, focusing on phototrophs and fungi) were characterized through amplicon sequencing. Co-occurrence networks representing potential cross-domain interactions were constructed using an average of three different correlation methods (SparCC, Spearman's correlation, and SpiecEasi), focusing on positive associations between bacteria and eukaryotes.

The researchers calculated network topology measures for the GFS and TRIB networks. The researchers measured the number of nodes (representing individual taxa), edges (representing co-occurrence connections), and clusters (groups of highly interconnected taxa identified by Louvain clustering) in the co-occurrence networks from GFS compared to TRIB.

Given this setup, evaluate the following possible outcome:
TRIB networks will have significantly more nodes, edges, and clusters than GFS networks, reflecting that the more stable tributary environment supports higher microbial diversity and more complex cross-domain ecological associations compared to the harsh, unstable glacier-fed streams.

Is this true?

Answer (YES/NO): NO